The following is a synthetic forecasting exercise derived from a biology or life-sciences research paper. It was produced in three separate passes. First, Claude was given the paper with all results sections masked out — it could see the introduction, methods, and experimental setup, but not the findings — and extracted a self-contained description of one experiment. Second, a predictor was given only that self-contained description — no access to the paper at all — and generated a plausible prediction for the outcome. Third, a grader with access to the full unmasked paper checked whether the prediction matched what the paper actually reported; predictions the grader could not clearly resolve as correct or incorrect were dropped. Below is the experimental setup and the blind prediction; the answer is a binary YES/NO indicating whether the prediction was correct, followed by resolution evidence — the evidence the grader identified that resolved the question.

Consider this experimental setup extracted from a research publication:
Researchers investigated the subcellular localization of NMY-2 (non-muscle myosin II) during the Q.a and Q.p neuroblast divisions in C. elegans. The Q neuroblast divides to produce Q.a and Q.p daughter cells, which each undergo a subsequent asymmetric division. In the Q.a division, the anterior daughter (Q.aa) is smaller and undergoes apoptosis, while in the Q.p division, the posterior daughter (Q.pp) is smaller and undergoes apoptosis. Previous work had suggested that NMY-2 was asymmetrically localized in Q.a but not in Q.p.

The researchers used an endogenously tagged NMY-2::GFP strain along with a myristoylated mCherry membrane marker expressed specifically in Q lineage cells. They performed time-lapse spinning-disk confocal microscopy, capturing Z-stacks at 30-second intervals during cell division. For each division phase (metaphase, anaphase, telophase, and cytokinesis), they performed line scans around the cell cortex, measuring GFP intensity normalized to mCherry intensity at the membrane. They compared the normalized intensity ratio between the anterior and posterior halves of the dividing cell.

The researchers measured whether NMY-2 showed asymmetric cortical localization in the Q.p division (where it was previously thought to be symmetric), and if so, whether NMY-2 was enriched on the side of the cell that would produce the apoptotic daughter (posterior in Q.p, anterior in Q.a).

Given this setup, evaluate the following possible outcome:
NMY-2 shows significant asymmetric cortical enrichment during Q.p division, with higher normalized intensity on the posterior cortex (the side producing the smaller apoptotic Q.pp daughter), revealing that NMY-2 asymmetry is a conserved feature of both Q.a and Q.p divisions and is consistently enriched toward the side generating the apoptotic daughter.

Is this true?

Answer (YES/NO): NO